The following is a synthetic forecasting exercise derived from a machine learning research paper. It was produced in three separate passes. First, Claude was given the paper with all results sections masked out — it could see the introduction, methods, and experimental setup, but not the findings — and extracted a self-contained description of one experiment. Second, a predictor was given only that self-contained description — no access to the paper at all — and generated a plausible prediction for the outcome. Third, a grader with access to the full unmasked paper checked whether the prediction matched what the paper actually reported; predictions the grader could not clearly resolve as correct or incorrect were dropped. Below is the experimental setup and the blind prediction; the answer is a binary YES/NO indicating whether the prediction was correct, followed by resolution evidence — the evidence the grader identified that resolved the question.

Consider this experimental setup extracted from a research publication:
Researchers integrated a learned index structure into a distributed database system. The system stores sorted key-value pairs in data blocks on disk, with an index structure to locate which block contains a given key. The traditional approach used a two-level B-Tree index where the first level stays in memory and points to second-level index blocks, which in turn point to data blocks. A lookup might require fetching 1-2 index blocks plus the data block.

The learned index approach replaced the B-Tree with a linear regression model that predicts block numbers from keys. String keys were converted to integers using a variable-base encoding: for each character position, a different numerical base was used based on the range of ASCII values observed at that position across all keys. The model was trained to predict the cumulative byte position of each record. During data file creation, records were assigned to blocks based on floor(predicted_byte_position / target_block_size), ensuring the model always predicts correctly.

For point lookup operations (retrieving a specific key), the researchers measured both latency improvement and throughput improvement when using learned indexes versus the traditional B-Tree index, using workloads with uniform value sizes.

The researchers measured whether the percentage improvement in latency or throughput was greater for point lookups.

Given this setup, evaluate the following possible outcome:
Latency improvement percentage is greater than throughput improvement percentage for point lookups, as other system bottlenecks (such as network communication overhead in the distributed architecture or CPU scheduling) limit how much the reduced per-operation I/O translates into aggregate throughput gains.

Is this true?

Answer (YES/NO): NO